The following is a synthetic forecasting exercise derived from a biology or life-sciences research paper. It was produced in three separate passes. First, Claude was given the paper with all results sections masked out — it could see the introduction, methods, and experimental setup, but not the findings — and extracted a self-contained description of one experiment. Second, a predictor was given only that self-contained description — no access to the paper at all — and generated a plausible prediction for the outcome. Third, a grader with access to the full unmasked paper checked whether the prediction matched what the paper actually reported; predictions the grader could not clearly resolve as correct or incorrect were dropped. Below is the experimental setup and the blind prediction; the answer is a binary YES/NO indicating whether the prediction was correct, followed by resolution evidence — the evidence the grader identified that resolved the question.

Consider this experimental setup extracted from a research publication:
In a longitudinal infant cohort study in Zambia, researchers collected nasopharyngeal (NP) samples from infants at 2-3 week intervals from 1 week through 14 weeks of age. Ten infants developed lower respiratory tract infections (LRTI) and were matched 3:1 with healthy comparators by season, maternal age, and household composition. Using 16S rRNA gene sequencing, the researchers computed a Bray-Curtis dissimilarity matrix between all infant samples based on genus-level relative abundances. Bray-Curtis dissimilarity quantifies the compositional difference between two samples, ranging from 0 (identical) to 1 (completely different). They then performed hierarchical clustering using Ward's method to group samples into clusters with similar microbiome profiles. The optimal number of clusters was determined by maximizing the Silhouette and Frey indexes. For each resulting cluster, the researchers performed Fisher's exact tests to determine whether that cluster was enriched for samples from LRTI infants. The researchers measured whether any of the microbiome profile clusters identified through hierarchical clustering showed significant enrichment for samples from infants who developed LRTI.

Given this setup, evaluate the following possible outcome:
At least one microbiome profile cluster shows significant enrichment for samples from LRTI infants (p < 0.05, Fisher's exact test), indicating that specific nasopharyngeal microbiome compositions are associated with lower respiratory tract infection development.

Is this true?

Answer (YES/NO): YES